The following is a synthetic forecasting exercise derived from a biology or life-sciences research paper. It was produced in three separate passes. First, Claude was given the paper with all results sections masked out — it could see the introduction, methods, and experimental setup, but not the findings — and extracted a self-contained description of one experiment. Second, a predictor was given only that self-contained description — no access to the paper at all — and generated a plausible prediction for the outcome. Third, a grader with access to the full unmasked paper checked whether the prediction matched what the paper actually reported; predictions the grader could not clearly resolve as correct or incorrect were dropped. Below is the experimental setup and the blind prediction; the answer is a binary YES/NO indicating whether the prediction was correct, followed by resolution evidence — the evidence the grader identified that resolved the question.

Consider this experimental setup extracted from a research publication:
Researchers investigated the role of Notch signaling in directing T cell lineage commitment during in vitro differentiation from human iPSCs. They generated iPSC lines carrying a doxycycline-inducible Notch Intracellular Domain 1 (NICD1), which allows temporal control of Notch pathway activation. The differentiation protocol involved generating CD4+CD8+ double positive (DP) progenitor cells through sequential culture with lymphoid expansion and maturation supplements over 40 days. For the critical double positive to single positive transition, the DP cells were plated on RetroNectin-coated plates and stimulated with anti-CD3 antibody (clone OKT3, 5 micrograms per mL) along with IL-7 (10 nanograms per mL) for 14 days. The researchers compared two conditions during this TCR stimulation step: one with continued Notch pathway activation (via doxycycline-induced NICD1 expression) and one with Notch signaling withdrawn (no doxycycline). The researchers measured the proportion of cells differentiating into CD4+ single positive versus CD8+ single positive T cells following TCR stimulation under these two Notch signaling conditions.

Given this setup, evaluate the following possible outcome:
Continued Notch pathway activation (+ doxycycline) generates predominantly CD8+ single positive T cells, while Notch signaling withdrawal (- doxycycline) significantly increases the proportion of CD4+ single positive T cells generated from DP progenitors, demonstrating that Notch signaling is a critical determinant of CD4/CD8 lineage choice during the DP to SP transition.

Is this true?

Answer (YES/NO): YES